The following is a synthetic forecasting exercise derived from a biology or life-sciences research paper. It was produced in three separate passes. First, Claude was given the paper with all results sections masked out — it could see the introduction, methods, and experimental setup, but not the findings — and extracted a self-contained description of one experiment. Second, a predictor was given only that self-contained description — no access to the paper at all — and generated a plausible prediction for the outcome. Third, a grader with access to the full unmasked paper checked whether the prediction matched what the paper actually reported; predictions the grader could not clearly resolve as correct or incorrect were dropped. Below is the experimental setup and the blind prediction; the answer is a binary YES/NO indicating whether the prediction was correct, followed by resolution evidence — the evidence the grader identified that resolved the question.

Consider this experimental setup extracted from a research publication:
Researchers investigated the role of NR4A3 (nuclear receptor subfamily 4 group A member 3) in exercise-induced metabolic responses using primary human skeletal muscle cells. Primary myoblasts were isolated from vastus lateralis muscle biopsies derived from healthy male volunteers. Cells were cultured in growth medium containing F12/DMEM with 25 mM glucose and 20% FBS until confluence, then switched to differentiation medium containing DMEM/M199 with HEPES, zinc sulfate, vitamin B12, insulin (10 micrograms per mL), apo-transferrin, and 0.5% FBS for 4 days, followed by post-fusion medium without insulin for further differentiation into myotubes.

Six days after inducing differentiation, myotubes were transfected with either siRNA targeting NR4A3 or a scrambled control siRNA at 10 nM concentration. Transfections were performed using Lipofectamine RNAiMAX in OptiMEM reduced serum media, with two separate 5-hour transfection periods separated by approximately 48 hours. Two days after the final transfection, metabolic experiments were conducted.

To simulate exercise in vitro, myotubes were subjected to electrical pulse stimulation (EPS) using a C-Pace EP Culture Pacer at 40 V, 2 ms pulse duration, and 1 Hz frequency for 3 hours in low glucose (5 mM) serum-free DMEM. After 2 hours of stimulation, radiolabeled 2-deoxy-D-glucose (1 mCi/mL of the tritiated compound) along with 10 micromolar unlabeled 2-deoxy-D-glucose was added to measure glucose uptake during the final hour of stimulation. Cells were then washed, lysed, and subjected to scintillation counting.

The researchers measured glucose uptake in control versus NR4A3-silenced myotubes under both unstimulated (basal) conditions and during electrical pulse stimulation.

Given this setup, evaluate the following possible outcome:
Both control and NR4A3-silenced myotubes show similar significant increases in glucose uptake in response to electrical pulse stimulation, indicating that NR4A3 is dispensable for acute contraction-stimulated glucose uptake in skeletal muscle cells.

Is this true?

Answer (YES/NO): NO